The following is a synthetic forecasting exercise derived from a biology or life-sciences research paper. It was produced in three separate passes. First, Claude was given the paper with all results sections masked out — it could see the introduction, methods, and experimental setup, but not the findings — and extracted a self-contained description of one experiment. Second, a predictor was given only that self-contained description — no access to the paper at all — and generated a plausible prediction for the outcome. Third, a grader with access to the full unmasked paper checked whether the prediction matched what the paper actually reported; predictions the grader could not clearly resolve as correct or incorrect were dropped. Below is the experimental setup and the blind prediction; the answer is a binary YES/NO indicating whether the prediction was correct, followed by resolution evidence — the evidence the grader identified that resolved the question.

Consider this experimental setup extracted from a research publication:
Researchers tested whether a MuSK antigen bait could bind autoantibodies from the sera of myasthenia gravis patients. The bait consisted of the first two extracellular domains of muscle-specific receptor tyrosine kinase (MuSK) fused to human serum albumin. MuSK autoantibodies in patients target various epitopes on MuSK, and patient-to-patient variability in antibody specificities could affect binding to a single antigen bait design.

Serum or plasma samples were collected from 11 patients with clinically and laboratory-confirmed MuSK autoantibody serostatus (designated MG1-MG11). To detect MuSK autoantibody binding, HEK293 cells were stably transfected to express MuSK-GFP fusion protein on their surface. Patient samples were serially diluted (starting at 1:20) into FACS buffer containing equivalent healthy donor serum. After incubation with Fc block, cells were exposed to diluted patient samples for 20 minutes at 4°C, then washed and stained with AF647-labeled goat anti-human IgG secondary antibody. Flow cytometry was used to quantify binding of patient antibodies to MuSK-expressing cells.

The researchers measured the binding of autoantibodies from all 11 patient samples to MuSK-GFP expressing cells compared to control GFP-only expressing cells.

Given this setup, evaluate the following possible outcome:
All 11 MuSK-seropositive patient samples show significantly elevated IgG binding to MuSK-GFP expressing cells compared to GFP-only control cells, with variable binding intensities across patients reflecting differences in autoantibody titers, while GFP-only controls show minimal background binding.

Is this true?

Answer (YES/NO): NO